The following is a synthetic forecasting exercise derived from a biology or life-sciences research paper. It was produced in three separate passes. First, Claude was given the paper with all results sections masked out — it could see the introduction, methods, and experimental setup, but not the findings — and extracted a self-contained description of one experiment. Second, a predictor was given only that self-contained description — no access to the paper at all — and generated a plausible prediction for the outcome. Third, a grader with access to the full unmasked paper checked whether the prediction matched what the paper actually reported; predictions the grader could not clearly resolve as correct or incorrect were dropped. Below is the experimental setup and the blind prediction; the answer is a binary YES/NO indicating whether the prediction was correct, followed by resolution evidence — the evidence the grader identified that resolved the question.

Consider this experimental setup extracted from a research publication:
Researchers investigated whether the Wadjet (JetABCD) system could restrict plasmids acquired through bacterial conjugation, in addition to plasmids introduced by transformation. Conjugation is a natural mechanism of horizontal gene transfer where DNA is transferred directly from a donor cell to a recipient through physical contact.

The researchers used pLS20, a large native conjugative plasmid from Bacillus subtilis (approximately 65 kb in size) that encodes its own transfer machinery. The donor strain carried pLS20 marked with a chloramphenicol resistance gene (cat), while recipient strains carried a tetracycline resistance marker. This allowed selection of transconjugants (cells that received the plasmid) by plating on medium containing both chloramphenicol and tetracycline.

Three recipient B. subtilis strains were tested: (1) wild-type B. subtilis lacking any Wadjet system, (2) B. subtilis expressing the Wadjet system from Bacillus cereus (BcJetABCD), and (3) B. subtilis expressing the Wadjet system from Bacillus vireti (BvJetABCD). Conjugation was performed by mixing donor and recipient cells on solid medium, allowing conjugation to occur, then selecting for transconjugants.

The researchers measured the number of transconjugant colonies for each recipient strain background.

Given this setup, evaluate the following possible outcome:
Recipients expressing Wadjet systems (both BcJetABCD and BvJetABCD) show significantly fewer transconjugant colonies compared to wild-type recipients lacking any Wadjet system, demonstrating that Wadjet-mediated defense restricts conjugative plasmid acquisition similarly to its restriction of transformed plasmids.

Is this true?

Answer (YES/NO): YES